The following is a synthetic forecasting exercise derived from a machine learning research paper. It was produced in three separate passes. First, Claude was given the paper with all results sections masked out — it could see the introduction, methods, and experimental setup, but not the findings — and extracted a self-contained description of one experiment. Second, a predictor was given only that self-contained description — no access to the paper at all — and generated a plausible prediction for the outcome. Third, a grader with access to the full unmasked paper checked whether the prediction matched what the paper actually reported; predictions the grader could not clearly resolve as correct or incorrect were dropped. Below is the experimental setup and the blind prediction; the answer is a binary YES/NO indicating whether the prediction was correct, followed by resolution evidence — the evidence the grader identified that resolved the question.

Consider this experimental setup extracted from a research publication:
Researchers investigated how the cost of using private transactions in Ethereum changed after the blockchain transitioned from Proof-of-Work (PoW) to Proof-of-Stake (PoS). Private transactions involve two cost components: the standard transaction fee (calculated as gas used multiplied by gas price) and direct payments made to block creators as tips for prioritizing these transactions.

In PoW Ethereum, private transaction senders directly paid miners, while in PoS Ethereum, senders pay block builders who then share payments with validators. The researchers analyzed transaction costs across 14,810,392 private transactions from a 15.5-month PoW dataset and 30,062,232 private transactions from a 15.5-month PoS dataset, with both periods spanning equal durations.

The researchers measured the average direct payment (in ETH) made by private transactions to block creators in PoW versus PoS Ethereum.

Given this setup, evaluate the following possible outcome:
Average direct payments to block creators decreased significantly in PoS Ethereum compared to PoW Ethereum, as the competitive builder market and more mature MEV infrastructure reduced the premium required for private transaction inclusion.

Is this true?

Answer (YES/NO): YES